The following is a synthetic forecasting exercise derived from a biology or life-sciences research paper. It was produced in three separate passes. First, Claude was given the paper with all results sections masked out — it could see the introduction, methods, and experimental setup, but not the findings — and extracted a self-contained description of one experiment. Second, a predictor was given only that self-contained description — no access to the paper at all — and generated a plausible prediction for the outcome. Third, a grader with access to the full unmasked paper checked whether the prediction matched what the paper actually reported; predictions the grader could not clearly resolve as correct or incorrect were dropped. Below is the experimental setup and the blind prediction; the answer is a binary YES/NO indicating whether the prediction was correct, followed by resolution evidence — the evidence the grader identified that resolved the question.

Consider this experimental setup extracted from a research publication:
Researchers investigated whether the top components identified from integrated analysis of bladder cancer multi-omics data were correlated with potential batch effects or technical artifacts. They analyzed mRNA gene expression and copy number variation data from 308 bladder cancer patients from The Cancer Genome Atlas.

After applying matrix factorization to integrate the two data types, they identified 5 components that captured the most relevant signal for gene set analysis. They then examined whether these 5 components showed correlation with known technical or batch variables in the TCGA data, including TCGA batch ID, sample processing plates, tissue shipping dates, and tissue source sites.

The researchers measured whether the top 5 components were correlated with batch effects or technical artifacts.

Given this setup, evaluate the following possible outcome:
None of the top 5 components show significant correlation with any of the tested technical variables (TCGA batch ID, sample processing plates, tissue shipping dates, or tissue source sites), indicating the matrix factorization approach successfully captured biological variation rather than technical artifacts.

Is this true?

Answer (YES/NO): YES